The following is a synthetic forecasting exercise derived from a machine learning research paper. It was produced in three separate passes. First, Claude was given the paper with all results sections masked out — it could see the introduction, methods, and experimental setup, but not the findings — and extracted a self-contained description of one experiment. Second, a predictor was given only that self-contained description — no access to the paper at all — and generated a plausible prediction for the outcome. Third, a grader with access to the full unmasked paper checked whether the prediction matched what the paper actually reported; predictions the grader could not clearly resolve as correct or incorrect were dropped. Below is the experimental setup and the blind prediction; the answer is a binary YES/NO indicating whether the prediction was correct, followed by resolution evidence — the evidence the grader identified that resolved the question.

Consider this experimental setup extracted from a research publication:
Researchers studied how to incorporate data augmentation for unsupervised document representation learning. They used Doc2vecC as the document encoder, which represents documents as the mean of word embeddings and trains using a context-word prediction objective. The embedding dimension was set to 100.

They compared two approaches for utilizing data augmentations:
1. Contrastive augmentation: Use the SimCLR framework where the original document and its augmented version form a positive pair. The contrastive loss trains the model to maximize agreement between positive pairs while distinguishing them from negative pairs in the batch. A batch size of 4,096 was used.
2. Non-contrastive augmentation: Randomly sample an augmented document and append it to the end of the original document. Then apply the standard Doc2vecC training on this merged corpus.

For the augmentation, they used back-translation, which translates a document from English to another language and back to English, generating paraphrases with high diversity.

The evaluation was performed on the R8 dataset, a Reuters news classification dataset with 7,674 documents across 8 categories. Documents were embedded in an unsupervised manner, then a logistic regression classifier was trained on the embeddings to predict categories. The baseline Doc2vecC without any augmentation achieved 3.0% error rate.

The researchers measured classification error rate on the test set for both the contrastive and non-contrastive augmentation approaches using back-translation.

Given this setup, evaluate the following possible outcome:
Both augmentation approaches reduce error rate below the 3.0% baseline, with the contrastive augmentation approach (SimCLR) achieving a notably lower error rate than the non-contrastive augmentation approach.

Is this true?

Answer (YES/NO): NO